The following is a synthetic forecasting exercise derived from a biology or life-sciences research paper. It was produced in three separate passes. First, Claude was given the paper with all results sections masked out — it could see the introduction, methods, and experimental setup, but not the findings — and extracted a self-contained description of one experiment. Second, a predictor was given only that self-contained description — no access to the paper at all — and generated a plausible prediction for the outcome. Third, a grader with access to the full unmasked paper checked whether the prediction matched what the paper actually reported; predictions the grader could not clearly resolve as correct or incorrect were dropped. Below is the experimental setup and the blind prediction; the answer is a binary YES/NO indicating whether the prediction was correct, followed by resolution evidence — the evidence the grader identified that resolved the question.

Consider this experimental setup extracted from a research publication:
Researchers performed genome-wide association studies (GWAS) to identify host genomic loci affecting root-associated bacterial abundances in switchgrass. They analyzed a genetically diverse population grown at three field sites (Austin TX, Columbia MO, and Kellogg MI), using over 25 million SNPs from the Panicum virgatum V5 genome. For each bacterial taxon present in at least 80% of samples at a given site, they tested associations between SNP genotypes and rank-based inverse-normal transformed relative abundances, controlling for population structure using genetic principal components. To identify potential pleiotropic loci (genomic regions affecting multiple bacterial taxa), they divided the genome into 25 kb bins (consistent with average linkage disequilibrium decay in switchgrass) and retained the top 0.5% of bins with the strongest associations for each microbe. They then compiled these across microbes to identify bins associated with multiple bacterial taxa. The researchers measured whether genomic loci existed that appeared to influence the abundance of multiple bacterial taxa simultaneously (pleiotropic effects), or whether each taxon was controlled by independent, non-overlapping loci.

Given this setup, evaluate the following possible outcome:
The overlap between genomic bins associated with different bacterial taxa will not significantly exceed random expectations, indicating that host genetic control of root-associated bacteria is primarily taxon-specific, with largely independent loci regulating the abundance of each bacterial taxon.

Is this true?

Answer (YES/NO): NO